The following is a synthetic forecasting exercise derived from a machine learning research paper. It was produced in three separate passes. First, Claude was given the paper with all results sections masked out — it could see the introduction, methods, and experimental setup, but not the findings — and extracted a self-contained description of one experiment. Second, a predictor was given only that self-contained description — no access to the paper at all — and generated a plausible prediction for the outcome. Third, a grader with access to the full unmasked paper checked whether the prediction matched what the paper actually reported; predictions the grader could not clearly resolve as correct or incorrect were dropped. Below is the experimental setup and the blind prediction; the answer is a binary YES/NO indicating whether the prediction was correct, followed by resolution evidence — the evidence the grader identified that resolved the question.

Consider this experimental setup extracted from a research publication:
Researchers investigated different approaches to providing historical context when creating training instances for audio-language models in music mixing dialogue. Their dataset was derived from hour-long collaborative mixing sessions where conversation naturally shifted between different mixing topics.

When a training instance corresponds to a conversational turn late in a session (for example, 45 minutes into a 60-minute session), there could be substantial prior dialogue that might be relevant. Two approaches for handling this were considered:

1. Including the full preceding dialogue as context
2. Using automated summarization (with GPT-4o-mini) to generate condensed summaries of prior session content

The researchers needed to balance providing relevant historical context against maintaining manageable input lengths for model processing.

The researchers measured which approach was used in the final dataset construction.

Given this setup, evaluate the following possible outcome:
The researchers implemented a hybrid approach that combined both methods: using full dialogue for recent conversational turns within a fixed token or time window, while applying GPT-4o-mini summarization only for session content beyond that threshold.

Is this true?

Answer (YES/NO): NO